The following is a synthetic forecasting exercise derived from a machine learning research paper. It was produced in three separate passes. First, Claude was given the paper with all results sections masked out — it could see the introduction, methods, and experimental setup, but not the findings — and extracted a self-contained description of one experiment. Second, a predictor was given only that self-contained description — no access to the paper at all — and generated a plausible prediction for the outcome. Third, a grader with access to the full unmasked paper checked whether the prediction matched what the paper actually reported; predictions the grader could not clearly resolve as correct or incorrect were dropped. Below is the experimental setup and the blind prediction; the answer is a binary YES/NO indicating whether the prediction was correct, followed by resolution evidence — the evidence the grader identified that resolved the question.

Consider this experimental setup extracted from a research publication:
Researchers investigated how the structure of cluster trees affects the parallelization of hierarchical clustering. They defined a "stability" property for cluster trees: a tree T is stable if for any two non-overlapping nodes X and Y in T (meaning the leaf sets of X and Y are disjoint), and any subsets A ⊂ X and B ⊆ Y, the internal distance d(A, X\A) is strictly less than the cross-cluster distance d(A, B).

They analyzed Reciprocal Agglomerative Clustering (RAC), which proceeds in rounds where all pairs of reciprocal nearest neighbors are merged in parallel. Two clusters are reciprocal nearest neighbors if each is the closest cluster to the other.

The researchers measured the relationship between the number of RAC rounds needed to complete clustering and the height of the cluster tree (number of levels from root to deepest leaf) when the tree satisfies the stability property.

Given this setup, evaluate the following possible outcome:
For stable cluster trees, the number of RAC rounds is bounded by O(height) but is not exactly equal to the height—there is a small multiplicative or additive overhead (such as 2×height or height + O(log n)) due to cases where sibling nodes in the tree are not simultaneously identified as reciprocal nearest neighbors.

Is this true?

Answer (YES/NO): NO